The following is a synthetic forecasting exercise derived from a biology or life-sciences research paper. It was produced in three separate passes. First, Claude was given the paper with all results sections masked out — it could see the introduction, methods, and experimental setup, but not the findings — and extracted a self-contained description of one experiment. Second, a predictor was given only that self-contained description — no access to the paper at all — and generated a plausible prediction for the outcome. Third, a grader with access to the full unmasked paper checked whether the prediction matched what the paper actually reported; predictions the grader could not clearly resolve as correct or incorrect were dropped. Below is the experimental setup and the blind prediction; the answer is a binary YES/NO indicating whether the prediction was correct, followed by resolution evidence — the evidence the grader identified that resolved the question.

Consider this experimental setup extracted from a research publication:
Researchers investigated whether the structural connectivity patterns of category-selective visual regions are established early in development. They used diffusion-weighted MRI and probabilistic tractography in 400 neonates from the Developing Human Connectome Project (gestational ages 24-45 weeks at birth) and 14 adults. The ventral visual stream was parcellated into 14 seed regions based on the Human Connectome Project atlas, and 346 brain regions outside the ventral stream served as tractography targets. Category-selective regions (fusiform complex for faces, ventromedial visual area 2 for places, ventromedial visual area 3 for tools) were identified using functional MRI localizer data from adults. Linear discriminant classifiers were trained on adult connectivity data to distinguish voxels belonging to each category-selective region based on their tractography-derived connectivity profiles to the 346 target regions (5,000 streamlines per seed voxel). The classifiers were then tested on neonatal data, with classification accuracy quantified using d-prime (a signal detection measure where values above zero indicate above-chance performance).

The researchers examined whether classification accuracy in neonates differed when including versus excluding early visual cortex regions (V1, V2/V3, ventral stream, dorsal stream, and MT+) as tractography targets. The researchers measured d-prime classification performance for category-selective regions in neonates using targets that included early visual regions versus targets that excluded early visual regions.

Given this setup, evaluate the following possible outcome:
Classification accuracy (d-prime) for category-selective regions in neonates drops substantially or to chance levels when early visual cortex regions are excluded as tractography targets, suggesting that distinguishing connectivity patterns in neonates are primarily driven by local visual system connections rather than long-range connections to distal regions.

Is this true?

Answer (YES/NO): NO